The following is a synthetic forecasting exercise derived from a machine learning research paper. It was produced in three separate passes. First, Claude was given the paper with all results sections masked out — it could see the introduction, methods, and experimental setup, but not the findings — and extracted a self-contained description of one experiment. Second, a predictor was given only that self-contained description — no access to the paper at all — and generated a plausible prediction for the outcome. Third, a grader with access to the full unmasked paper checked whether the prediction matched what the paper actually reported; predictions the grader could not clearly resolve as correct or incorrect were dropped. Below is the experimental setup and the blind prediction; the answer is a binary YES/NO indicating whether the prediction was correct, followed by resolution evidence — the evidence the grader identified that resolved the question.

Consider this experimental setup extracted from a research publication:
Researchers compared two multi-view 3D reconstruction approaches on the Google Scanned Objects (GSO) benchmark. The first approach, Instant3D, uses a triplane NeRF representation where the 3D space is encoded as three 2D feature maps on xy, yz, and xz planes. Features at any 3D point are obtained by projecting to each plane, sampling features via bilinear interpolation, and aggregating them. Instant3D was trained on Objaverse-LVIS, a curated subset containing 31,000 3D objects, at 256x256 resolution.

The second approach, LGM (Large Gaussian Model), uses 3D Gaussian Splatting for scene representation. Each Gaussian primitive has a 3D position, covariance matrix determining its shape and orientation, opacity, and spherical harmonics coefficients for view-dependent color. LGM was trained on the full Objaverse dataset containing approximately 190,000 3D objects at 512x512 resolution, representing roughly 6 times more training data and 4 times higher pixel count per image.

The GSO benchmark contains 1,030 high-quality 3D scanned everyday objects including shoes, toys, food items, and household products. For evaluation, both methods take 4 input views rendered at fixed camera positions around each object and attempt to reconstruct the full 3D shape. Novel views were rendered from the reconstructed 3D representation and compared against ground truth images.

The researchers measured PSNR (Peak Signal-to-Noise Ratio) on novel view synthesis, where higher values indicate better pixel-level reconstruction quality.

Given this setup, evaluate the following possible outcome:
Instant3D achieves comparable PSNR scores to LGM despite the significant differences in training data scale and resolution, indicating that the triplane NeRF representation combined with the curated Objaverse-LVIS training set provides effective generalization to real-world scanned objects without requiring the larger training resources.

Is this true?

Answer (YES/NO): YES